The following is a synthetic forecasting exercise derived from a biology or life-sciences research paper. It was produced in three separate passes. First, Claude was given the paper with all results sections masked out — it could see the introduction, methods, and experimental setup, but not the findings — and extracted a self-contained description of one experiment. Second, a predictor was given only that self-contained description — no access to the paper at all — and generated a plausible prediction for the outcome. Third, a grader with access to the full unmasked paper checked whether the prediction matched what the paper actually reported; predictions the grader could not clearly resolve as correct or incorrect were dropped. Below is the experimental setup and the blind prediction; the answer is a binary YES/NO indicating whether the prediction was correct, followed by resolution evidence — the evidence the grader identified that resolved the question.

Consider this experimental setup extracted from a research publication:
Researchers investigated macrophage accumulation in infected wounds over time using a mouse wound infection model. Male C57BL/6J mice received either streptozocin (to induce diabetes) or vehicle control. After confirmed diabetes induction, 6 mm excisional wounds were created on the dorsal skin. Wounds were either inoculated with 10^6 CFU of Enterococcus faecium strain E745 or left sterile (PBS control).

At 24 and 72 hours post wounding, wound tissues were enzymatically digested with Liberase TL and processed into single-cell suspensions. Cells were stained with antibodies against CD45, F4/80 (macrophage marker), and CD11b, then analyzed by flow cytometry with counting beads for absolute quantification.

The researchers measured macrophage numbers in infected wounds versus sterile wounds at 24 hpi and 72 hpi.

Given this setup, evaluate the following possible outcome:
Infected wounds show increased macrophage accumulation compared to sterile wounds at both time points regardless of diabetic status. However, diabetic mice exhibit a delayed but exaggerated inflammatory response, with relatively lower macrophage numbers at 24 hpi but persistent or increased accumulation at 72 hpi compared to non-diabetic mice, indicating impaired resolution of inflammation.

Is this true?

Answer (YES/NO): NO